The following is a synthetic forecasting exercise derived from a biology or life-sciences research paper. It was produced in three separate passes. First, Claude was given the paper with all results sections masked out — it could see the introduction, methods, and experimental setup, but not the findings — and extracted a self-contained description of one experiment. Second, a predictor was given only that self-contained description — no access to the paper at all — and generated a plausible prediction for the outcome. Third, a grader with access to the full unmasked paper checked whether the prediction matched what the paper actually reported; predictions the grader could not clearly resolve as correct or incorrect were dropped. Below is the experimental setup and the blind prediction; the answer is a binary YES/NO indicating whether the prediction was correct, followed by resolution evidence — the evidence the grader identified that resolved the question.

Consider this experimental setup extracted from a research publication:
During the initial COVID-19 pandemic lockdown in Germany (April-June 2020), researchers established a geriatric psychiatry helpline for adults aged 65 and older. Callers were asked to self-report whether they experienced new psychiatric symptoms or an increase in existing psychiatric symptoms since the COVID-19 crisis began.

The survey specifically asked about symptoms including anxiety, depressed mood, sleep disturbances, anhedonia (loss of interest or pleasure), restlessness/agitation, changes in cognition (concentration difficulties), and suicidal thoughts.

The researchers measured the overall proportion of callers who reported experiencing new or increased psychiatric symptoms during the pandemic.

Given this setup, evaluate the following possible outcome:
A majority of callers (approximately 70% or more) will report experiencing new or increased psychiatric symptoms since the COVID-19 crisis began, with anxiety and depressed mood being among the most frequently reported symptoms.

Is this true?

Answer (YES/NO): YES